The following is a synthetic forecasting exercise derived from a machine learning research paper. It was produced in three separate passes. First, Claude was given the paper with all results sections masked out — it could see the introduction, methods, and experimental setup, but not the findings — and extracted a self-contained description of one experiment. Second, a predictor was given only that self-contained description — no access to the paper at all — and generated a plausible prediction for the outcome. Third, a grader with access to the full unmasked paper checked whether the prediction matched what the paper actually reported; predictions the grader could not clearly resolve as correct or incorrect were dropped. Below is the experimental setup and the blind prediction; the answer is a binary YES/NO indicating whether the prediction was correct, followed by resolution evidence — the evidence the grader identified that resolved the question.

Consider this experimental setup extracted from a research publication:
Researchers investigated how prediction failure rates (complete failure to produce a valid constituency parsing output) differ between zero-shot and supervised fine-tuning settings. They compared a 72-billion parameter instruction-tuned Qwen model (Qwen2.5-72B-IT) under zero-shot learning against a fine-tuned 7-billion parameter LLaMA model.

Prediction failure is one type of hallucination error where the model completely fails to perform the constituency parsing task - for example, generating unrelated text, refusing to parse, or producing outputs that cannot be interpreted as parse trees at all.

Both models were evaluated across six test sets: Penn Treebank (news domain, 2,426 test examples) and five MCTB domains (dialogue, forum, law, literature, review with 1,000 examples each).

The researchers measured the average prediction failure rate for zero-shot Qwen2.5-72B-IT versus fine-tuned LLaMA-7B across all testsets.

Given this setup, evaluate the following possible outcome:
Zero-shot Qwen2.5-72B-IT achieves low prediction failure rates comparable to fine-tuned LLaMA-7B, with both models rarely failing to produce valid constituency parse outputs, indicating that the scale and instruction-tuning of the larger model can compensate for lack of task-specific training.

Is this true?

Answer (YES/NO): NO